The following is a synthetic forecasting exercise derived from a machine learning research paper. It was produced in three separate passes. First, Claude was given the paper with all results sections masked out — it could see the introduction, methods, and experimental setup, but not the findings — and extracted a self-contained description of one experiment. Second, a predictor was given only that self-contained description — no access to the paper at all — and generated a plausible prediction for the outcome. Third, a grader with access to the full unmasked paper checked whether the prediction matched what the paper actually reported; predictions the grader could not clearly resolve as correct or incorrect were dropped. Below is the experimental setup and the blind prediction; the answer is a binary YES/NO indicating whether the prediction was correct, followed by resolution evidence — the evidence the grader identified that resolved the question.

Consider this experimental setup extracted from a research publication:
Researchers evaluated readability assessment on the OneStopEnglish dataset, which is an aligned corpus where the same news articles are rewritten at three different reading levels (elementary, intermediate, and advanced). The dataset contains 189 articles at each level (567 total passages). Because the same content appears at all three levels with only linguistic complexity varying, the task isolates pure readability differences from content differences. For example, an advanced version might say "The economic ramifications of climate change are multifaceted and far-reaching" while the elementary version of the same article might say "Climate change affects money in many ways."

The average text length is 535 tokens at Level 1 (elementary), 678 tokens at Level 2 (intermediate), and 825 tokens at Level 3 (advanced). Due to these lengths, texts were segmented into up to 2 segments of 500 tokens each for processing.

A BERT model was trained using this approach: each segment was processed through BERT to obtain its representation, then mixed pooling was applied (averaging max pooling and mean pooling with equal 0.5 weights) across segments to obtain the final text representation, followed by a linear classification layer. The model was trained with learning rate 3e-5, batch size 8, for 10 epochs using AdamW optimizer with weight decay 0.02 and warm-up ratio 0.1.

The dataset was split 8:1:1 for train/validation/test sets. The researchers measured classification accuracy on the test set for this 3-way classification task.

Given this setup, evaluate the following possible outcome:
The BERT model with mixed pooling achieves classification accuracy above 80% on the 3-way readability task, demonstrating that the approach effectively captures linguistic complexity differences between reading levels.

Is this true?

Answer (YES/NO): YES